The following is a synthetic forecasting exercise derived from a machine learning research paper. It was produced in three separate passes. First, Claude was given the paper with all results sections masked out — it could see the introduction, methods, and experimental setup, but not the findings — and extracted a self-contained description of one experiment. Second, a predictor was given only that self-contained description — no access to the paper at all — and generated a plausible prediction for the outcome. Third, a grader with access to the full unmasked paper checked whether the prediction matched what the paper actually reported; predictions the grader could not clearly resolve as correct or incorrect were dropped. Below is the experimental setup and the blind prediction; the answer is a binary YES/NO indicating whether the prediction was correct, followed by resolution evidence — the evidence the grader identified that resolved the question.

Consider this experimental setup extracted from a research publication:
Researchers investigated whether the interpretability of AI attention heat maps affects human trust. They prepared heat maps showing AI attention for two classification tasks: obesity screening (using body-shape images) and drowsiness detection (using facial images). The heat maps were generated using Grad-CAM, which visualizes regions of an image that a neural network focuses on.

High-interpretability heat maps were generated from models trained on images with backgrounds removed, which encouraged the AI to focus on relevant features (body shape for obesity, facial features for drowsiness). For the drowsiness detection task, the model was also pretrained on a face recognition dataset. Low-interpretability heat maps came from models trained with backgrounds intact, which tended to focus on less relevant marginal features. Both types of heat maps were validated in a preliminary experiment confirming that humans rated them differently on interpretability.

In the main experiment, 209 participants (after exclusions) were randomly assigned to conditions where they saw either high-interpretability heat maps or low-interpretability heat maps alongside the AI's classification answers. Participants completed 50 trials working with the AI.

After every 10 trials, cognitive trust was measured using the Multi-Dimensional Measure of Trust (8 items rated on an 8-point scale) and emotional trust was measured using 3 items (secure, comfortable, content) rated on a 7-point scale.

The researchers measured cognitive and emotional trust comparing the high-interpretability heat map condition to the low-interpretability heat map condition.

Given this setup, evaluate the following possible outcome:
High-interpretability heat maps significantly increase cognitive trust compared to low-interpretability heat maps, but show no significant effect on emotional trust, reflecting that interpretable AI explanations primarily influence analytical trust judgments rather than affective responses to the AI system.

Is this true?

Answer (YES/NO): NO